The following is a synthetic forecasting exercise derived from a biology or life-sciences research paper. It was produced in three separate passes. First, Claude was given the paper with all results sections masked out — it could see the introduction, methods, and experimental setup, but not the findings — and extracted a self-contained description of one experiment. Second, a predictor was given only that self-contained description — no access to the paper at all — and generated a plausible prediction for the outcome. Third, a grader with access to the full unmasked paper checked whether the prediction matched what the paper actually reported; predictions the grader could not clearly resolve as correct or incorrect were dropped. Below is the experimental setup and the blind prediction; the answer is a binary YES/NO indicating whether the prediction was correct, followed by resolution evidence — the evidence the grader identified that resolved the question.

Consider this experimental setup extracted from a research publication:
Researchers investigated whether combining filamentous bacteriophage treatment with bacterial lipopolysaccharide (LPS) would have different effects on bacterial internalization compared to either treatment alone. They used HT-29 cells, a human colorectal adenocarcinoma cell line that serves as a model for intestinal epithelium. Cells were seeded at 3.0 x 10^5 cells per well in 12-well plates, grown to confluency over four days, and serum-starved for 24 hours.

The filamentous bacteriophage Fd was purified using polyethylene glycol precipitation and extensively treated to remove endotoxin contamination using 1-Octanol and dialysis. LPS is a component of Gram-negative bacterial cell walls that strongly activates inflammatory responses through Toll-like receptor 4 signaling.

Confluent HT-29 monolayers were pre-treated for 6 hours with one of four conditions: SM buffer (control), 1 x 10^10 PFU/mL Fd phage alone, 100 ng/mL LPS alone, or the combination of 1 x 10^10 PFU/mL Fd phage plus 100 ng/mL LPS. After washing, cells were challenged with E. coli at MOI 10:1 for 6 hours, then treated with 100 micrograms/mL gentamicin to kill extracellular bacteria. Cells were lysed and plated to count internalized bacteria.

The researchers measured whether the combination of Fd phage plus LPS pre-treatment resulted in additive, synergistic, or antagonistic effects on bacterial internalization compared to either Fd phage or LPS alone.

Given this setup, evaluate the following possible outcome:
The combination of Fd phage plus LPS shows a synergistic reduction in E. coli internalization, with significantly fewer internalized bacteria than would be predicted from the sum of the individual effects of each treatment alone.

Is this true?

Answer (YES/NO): NO